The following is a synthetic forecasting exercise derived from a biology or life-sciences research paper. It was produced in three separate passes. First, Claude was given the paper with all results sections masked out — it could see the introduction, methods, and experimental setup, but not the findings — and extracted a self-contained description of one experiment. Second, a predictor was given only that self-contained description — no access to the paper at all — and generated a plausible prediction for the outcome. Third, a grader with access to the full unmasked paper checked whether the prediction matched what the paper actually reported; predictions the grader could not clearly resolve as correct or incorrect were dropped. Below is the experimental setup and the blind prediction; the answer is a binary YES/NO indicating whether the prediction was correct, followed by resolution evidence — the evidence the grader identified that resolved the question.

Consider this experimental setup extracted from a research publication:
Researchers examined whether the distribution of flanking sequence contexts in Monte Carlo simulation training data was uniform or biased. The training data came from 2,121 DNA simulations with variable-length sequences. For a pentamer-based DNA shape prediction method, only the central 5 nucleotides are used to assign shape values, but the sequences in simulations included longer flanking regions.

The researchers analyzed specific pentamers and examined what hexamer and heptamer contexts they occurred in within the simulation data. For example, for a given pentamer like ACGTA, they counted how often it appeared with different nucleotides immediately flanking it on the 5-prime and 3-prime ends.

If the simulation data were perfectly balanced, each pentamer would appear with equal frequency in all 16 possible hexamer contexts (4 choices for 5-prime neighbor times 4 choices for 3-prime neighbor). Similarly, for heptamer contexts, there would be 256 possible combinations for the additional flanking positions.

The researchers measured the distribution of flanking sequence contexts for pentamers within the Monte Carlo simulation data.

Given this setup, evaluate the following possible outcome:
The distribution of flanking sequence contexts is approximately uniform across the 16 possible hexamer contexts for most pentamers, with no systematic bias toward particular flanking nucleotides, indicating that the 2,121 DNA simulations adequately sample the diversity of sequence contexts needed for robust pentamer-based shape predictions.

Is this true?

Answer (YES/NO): NO